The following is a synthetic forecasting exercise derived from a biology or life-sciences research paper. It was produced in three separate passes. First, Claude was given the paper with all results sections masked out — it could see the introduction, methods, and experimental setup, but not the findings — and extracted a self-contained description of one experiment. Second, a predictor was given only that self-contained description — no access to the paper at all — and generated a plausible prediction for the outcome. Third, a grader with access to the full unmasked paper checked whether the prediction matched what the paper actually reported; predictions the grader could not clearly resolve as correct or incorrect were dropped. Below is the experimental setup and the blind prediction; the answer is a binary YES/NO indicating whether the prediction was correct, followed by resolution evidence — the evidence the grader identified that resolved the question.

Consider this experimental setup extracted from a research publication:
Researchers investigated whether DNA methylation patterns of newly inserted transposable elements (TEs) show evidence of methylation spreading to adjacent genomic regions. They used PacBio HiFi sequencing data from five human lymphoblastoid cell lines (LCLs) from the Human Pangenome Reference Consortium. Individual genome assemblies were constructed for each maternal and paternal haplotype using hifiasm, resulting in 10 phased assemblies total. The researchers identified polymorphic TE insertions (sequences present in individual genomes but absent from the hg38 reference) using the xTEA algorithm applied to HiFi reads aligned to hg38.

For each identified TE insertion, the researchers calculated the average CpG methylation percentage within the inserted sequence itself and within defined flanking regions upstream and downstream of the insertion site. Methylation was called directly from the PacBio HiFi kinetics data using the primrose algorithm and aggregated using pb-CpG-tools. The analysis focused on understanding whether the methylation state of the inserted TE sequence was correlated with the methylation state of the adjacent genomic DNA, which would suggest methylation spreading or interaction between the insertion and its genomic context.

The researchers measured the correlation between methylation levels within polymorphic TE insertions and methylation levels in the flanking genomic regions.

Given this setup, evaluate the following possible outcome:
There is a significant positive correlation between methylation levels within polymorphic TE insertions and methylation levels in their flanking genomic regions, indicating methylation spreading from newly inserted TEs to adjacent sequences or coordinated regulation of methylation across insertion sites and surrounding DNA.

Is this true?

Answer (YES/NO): NO